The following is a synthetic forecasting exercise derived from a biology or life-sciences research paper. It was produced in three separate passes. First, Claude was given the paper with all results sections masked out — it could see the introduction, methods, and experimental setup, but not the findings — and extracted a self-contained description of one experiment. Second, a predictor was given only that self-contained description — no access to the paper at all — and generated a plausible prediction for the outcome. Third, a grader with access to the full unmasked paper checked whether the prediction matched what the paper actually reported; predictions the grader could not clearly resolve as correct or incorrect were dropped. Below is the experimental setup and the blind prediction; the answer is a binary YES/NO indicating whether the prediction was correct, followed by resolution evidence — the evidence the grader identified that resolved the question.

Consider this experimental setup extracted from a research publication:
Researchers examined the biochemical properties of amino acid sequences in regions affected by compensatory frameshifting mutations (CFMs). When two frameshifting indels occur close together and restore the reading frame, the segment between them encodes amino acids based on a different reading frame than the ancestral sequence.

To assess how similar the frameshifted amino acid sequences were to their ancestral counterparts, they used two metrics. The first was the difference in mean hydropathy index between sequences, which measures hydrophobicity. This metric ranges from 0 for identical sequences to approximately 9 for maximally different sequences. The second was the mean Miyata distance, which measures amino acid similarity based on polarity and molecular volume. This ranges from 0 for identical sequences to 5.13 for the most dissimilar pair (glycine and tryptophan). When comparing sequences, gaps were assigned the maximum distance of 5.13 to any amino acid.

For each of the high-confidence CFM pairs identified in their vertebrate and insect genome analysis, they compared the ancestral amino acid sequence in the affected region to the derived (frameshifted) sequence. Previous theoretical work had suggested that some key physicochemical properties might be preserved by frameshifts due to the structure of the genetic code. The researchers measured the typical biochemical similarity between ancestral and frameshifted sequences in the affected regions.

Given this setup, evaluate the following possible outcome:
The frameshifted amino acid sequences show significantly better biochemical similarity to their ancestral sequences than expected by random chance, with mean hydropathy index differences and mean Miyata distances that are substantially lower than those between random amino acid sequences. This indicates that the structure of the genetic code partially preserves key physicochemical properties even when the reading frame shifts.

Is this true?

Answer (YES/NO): NO